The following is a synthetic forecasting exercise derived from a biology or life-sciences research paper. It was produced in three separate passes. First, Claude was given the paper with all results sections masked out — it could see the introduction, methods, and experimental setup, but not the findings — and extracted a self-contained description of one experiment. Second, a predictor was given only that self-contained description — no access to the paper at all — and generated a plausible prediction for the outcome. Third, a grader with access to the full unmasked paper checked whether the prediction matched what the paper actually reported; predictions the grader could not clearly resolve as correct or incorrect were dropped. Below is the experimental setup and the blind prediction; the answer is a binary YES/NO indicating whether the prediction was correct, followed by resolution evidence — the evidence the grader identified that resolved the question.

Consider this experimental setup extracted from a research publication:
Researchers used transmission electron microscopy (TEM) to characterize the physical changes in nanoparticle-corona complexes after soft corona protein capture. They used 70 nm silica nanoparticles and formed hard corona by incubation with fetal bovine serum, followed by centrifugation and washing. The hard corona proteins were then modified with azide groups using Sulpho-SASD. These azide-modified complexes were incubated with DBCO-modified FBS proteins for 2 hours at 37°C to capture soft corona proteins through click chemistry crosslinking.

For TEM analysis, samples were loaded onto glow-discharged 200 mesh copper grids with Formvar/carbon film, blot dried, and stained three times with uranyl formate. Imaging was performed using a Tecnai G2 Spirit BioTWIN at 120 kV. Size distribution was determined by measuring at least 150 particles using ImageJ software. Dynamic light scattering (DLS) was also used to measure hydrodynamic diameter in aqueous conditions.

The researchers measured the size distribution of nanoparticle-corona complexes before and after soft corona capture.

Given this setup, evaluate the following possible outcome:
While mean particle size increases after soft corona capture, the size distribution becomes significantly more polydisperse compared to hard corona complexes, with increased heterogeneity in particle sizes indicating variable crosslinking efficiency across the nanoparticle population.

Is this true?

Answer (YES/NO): YES